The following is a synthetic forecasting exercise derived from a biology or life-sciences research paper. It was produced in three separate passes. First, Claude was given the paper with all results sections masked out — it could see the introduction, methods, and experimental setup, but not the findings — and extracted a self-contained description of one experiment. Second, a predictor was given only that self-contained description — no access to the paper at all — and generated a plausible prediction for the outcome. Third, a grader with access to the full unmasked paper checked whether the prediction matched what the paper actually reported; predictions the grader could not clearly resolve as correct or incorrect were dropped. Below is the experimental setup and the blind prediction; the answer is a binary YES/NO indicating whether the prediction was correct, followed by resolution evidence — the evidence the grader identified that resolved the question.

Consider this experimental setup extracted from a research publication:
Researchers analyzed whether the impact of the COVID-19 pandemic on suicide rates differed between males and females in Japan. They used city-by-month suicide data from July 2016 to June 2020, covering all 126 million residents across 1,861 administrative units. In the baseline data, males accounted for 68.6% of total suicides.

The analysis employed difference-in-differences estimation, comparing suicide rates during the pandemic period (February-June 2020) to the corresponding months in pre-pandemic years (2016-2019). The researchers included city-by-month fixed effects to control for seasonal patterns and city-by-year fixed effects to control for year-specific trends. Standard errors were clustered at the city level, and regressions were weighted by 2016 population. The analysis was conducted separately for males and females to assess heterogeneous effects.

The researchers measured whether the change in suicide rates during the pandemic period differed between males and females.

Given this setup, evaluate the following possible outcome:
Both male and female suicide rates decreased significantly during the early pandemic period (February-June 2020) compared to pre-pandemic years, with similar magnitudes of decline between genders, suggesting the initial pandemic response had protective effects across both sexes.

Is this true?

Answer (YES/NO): NO